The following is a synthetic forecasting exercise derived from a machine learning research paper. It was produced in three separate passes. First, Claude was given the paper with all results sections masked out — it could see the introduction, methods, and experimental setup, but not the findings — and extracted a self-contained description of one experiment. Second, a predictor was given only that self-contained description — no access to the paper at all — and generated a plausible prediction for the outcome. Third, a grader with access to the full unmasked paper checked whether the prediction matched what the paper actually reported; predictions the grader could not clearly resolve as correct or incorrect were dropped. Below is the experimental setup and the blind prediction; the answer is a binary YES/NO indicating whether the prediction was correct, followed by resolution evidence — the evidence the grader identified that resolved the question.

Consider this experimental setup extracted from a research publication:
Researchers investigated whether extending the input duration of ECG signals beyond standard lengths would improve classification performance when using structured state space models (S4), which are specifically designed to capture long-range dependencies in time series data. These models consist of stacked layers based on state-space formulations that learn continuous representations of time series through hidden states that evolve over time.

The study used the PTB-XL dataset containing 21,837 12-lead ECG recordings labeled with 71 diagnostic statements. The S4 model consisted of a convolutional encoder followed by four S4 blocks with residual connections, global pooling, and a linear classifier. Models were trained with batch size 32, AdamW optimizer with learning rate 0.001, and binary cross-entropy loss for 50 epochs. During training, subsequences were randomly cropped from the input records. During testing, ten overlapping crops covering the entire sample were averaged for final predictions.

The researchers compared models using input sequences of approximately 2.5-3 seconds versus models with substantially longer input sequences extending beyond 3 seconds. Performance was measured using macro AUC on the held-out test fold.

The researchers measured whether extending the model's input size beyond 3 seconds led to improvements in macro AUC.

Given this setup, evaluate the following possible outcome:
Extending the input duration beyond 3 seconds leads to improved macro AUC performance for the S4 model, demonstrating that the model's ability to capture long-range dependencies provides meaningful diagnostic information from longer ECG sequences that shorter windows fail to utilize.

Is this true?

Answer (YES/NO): NO